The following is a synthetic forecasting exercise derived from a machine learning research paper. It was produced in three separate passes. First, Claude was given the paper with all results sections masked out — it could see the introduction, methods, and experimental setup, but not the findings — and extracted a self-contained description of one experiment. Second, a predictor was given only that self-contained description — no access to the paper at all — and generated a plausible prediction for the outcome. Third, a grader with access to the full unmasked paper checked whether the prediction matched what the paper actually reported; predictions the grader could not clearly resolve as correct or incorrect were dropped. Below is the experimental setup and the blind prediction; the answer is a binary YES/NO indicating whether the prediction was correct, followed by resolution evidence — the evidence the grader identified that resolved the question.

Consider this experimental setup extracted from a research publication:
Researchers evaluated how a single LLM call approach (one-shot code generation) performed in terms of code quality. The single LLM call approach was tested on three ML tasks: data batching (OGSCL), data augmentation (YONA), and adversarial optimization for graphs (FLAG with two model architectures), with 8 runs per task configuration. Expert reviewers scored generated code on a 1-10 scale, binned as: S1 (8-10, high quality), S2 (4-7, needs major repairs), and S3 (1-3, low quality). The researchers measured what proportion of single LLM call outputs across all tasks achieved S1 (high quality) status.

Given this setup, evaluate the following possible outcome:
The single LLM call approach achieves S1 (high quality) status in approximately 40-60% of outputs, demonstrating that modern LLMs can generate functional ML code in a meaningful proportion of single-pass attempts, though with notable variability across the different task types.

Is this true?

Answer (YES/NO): NO